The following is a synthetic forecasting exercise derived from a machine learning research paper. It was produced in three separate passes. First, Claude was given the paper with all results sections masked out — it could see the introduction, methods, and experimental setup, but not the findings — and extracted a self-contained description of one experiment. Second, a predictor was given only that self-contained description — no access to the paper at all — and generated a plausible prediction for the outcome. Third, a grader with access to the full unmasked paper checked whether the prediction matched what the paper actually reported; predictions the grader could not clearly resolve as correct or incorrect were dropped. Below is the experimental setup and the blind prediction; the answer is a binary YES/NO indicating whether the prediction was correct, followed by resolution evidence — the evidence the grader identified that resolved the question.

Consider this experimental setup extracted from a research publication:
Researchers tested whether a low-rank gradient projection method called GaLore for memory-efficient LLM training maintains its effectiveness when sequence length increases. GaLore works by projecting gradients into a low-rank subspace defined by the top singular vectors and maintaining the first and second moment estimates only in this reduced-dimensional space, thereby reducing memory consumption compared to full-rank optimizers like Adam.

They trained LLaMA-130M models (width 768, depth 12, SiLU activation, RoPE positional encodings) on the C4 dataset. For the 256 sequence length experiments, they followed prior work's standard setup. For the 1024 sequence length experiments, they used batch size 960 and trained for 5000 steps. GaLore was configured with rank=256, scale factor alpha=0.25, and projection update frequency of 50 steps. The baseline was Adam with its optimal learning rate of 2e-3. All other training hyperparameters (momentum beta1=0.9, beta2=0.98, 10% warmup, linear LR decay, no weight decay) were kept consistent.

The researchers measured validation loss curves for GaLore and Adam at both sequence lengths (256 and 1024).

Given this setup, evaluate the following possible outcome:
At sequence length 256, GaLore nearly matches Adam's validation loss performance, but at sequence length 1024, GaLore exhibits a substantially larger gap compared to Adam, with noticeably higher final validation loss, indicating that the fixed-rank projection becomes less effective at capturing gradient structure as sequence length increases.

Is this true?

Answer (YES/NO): YES